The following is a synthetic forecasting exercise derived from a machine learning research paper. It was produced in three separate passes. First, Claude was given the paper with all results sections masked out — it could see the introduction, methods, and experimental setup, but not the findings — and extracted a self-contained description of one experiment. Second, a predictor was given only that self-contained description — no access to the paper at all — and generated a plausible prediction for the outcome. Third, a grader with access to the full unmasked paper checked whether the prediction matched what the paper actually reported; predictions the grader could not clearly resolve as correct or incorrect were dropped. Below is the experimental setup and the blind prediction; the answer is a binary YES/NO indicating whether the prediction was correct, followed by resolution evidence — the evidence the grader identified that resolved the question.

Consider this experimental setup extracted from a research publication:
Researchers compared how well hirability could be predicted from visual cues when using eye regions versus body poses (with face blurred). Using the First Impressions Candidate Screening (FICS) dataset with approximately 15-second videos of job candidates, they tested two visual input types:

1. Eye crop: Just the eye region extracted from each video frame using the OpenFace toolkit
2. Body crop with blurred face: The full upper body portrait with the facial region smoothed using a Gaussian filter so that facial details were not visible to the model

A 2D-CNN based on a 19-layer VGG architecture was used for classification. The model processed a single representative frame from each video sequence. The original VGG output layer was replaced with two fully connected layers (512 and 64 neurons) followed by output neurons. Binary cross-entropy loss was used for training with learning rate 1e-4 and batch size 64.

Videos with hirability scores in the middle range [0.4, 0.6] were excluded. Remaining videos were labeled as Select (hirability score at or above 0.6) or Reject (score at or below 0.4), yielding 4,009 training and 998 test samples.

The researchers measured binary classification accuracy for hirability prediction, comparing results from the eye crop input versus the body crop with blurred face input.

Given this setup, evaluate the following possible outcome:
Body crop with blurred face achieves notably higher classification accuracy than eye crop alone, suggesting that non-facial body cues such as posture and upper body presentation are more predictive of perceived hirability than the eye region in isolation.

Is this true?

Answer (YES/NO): YES